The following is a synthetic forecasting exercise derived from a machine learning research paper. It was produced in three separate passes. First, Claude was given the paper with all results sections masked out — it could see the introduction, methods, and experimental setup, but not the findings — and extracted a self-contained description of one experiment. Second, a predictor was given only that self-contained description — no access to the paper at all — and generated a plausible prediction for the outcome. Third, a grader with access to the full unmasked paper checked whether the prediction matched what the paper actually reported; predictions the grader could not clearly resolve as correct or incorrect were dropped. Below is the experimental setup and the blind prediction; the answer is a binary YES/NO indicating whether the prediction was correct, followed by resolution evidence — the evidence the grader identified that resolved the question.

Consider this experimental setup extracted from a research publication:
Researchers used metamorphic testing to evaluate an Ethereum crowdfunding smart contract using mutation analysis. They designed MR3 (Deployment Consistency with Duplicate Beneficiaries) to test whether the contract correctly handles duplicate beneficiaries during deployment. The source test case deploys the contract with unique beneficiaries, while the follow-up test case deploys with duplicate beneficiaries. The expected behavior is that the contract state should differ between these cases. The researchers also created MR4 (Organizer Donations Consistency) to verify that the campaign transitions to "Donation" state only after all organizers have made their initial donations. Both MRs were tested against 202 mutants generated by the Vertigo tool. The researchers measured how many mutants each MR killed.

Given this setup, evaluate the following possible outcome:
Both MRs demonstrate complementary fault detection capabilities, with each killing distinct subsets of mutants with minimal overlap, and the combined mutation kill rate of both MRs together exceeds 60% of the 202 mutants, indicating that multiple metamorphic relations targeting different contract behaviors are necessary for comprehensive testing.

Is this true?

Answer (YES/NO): NO